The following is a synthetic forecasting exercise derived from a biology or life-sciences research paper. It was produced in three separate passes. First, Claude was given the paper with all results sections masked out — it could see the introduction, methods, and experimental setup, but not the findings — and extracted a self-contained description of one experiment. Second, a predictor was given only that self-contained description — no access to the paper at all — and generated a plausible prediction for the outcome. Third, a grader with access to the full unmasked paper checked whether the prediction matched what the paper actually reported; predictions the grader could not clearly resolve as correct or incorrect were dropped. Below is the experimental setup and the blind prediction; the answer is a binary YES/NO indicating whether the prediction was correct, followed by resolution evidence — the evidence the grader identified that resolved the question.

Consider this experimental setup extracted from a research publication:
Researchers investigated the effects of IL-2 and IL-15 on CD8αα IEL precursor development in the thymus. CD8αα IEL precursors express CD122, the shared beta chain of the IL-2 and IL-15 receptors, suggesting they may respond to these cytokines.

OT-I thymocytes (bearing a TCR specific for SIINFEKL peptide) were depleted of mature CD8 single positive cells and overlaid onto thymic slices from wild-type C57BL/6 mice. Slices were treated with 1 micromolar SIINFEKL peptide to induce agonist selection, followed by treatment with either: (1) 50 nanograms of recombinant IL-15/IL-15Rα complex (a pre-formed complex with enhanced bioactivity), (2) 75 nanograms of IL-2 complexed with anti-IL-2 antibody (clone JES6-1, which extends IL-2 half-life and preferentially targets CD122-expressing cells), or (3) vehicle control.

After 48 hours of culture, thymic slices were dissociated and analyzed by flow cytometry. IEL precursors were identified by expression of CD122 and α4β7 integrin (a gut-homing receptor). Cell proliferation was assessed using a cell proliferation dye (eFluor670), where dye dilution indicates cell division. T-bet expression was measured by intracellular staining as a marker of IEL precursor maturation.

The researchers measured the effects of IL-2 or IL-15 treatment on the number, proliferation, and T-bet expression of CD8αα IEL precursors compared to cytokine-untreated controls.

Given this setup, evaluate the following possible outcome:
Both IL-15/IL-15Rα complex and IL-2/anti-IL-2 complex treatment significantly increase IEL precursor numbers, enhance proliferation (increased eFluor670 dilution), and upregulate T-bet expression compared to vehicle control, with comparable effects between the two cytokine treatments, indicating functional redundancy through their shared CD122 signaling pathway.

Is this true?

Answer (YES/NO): NO